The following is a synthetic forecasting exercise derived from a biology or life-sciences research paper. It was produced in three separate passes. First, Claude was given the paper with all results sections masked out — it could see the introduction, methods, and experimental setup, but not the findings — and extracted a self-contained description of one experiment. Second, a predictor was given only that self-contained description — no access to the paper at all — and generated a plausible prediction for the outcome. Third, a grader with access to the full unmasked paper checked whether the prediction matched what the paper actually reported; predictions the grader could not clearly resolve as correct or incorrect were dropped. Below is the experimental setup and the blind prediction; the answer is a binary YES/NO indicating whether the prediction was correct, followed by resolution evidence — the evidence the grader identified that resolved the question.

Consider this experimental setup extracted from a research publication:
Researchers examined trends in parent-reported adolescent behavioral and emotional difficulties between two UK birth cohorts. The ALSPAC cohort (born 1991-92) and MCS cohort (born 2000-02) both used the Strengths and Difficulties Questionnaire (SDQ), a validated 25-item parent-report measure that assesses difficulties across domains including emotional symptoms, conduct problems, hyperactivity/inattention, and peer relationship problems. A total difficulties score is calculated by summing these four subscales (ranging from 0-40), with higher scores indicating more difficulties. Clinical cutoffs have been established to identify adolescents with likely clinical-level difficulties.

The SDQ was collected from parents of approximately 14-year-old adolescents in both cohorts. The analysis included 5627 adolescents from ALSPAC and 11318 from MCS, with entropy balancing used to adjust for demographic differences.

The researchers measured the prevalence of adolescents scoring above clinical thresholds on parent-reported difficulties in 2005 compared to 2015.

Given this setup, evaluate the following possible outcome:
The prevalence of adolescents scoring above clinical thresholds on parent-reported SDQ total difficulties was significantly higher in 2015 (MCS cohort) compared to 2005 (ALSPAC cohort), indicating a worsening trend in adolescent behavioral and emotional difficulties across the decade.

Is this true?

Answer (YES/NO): YES